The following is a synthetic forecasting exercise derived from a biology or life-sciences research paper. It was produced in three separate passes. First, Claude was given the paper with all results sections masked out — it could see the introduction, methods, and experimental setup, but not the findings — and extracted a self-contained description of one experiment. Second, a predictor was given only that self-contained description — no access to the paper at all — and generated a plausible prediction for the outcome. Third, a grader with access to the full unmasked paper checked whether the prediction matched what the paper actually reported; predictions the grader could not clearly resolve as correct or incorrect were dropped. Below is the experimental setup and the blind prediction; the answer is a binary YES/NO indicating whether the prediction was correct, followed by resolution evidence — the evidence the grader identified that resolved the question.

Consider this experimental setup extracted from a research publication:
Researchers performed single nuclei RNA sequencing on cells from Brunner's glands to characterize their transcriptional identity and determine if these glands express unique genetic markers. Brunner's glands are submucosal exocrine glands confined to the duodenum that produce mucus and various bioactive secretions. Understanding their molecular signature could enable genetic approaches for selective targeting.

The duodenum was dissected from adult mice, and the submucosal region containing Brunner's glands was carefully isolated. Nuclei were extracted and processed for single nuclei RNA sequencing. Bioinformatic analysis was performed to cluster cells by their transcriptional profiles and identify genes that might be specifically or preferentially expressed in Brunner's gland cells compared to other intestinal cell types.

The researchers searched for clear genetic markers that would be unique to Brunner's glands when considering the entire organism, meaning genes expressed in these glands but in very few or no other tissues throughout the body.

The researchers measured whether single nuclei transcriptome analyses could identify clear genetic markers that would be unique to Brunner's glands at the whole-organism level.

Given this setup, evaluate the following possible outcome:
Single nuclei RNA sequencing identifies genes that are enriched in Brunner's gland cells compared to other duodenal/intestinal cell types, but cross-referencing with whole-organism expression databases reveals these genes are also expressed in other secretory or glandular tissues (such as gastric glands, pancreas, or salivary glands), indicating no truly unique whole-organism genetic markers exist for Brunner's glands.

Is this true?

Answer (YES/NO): YES